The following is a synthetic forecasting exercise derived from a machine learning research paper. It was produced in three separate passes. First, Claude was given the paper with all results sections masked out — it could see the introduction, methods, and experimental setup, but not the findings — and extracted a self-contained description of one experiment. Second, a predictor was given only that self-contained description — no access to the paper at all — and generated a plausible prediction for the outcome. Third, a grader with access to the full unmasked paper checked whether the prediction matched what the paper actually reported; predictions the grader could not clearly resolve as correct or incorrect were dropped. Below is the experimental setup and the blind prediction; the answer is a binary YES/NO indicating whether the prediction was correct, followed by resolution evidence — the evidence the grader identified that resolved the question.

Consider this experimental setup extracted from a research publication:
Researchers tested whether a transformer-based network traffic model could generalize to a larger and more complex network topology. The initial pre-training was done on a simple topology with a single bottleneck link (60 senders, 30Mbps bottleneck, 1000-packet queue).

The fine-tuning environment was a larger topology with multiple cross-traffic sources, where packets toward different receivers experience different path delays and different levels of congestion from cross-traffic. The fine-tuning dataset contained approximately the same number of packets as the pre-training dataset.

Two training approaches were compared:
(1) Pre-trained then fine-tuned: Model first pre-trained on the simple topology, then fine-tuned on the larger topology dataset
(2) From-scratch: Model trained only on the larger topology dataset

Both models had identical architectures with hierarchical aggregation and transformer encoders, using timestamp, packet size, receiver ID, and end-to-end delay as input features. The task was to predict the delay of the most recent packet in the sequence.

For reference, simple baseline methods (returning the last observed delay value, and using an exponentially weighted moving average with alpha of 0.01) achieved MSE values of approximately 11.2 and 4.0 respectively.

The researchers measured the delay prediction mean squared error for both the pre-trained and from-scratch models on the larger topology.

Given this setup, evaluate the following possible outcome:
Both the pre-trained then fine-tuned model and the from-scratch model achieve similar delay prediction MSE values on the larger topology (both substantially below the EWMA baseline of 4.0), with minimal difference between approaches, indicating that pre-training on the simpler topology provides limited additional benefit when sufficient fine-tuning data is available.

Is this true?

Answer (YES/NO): NO